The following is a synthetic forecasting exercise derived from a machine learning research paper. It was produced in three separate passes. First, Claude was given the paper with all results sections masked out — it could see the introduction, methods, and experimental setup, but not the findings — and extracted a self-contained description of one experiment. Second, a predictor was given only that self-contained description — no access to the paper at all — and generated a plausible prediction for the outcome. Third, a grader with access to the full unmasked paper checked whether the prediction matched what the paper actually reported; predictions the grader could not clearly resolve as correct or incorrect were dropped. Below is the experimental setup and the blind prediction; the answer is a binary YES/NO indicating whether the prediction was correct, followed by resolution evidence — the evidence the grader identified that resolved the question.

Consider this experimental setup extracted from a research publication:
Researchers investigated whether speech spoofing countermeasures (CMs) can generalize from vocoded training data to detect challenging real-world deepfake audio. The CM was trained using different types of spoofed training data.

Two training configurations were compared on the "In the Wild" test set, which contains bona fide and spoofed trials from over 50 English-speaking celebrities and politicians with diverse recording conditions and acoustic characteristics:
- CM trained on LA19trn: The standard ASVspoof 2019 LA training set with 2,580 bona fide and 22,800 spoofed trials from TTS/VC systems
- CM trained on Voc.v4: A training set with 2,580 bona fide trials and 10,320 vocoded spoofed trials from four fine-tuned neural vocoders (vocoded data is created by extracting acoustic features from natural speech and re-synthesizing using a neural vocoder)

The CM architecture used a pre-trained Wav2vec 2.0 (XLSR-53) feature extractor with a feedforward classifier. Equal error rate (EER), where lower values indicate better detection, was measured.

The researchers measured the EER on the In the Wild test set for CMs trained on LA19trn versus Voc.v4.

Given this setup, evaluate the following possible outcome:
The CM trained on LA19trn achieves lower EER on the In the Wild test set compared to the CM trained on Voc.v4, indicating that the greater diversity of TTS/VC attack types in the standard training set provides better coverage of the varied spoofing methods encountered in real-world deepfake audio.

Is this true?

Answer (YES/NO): NO